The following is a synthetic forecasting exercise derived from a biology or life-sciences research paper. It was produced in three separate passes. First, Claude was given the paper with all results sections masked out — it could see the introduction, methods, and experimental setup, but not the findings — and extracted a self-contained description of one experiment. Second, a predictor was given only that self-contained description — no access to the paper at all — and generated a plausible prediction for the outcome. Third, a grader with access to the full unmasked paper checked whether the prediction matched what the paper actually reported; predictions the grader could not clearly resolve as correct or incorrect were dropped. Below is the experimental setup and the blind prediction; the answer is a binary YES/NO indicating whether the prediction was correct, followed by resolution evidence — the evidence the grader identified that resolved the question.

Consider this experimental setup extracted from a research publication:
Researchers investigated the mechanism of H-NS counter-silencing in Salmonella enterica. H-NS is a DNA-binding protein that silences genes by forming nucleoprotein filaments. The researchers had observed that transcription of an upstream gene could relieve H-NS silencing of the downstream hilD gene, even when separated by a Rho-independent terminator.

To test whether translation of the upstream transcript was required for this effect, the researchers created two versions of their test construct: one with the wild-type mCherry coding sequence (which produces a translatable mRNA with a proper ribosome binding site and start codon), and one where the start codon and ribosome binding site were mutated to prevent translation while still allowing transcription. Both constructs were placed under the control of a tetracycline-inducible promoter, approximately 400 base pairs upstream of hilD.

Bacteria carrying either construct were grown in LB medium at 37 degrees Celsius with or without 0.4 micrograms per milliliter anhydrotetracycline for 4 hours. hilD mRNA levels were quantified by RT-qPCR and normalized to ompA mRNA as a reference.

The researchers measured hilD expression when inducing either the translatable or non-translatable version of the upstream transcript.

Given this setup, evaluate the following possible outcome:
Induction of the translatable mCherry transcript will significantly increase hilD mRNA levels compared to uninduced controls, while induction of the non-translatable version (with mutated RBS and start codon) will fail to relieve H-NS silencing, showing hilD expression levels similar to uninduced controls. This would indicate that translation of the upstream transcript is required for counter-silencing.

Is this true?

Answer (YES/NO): YES